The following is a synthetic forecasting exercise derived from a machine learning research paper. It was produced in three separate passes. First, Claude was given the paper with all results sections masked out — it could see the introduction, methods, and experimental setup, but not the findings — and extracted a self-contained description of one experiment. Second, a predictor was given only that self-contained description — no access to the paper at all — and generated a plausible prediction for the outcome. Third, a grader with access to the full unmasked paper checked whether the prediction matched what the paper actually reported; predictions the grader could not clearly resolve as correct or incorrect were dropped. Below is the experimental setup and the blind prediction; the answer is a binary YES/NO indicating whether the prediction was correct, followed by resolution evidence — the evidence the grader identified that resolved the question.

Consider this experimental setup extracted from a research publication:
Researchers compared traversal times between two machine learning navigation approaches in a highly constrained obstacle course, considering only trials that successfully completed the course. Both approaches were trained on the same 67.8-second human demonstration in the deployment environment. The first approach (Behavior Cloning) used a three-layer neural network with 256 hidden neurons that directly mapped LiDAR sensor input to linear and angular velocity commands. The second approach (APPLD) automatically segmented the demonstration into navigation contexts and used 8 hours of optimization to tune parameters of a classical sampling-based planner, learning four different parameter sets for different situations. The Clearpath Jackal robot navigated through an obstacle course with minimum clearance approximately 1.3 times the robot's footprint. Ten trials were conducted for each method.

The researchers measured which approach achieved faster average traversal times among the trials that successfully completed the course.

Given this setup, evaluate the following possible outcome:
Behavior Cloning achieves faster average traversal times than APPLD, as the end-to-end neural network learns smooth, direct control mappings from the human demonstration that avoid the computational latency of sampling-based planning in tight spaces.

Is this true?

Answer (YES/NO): YES